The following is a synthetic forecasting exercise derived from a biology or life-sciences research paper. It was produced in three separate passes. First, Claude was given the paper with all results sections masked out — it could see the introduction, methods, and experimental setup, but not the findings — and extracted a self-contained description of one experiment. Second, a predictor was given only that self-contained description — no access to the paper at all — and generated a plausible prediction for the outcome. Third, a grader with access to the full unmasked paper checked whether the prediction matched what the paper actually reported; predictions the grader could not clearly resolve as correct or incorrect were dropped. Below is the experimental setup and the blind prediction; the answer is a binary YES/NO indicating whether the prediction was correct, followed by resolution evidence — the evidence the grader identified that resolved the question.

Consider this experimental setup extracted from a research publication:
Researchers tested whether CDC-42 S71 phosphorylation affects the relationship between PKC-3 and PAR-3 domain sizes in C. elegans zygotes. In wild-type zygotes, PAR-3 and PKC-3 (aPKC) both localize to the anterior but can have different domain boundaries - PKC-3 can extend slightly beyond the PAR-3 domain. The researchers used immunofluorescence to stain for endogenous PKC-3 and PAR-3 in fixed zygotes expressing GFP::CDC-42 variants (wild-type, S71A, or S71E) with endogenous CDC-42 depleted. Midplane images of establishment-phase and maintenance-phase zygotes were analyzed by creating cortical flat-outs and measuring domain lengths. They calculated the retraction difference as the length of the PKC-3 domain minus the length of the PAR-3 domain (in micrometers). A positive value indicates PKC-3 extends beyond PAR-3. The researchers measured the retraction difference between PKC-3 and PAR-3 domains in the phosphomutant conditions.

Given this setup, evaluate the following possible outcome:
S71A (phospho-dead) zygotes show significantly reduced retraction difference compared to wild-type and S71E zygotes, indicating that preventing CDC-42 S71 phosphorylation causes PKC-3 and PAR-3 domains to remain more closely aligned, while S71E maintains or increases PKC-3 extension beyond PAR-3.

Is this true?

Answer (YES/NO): NO